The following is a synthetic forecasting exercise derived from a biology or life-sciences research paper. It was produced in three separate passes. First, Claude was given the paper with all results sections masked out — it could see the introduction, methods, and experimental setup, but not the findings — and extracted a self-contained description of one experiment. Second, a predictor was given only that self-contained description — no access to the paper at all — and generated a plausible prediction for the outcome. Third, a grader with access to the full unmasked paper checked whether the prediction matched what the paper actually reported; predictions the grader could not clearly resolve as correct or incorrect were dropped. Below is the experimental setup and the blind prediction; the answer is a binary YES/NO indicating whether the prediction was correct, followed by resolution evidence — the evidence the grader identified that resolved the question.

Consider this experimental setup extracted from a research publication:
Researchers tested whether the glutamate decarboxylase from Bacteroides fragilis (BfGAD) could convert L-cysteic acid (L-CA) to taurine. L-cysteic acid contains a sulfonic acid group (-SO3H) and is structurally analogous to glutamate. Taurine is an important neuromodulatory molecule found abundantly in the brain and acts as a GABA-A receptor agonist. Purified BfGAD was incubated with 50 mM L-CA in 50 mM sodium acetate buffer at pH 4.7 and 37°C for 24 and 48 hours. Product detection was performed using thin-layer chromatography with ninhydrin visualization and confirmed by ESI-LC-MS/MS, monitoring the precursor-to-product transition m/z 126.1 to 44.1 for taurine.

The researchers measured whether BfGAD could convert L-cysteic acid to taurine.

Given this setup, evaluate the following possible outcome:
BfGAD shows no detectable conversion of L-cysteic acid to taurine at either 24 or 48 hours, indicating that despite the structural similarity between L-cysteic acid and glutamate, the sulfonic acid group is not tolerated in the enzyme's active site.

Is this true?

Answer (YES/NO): NO